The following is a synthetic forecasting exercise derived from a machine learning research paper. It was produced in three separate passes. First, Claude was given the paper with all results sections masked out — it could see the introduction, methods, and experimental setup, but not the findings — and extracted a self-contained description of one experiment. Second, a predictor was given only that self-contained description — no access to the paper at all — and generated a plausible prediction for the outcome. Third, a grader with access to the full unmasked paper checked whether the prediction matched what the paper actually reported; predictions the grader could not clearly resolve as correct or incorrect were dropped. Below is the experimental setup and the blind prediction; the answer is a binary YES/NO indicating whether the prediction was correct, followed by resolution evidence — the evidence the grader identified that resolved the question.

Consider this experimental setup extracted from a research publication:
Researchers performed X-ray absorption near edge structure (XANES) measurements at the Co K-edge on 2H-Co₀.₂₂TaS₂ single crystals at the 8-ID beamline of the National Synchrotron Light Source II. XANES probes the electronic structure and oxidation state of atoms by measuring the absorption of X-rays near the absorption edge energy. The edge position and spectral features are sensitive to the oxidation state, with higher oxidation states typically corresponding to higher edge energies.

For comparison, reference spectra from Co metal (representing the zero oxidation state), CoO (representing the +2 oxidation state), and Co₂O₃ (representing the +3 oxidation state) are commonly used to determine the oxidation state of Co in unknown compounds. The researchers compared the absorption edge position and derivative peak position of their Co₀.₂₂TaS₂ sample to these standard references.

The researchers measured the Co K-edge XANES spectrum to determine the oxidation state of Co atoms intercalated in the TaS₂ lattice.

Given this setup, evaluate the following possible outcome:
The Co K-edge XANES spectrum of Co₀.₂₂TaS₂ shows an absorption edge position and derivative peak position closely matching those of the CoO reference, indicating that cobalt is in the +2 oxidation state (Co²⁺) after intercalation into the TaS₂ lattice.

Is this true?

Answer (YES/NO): YES